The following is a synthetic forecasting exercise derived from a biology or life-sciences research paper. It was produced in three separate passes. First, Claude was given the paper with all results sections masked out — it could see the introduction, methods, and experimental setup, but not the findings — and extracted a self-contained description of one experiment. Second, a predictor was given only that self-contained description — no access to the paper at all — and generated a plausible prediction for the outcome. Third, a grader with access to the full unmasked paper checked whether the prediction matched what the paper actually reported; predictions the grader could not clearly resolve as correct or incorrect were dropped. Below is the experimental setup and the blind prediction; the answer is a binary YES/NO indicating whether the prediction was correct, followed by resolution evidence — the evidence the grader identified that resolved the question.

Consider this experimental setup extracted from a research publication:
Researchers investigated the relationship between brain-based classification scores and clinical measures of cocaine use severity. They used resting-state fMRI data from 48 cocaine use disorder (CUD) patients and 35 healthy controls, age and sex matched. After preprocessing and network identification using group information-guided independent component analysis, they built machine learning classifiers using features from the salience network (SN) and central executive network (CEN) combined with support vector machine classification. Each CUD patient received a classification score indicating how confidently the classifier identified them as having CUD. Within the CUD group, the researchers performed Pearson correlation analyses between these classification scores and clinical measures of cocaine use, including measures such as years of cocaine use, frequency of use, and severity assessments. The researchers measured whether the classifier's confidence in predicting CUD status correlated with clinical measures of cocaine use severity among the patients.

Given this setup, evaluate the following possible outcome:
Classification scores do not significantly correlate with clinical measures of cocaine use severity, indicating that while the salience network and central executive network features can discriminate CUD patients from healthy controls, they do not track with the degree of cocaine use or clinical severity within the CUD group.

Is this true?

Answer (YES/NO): NO